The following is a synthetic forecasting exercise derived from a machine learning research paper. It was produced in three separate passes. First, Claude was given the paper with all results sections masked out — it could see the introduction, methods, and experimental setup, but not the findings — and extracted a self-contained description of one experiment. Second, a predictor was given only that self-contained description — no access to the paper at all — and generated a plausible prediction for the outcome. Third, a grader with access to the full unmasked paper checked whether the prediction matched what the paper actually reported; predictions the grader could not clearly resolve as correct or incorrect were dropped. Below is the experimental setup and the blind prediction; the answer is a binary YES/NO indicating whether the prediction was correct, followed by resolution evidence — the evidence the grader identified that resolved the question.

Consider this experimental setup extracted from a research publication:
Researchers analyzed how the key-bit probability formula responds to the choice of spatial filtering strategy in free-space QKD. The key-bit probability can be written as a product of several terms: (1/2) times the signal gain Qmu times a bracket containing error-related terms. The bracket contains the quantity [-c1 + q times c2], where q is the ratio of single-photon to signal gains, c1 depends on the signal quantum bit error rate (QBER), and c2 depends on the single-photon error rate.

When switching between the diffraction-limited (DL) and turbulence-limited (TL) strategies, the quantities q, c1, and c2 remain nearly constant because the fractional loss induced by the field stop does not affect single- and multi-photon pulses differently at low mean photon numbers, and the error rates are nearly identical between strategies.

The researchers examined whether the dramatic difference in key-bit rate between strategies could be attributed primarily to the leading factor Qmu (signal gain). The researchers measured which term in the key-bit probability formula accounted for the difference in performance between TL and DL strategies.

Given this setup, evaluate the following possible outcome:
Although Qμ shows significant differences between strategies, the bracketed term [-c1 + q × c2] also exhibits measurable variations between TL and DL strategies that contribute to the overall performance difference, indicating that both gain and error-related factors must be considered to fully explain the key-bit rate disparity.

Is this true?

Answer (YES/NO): NO